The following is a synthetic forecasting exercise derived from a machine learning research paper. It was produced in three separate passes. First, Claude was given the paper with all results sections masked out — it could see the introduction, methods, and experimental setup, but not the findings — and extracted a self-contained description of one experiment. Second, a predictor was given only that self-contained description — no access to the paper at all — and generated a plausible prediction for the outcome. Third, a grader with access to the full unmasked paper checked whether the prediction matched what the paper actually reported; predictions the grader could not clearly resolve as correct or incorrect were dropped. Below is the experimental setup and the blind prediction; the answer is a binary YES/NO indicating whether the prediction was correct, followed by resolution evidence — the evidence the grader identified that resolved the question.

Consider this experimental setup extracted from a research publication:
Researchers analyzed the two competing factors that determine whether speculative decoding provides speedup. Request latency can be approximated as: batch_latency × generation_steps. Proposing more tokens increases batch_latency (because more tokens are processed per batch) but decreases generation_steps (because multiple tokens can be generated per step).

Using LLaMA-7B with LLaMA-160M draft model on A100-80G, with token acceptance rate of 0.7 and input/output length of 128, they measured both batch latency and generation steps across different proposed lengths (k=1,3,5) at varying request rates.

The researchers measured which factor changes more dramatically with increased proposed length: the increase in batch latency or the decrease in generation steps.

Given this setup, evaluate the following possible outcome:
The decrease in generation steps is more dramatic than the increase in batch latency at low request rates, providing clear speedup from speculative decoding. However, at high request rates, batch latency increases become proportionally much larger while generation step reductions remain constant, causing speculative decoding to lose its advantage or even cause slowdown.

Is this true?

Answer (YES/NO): YES